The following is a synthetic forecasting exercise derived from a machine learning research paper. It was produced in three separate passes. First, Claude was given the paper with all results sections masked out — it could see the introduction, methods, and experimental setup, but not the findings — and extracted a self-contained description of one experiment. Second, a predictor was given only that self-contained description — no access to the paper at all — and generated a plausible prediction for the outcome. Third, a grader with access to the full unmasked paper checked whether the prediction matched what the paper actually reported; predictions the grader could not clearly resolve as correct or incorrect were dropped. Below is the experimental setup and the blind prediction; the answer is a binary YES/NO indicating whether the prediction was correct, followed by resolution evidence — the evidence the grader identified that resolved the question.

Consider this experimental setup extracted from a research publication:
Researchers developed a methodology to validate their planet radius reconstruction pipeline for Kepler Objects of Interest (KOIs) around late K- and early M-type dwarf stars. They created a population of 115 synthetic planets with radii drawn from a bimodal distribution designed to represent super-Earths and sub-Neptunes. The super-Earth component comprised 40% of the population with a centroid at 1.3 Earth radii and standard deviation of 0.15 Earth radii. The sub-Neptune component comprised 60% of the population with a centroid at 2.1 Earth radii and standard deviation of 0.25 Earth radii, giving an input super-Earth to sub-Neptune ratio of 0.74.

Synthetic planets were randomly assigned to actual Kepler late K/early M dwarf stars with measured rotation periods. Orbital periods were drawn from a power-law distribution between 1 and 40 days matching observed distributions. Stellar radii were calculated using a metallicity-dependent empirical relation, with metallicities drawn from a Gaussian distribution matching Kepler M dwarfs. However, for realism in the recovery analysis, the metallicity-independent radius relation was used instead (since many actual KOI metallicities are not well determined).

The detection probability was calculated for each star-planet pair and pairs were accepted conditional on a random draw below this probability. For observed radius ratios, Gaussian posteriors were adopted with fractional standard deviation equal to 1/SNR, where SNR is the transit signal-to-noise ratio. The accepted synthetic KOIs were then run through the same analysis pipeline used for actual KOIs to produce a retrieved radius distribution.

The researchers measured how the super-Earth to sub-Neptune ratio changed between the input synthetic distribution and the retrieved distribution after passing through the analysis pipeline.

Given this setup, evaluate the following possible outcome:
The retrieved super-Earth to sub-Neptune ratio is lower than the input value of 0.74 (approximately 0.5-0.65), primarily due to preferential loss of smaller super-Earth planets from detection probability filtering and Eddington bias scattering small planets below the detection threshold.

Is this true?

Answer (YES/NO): NO